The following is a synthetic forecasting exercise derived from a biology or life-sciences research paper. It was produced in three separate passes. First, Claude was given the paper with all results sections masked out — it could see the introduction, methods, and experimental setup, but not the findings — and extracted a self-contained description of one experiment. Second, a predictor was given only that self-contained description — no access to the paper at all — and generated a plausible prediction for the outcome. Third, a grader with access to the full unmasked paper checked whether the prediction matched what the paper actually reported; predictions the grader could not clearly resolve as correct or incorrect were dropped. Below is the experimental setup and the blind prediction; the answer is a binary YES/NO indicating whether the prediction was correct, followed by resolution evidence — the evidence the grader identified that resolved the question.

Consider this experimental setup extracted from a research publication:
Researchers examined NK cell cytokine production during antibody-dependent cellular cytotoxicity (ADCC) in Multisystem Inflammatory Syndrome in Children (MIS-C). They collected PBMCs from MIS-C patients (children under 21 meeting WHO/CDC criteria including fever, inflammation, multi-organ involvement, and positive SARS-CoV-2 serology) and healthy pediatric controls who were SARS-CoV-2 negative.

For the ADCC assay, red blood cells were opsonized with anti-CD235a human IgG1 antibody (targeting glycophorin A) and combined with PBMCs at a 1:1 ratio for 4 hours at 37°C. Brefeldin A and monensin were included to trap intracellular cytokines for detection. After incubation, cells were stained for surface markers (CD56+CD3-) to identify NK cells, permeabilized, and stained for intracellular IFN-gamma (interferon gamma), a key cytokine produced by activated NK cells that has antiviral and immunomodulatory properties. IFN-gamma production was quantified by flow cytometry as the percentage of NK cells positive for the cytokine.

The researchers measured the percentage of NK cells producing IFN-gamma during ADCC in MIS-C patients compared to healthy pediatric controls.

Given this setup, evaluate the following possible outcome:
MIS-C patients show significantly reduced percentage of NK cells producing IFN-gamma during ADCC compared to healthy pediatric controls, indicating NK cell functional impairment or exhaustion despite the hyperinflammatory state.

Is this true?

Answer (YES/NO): YES